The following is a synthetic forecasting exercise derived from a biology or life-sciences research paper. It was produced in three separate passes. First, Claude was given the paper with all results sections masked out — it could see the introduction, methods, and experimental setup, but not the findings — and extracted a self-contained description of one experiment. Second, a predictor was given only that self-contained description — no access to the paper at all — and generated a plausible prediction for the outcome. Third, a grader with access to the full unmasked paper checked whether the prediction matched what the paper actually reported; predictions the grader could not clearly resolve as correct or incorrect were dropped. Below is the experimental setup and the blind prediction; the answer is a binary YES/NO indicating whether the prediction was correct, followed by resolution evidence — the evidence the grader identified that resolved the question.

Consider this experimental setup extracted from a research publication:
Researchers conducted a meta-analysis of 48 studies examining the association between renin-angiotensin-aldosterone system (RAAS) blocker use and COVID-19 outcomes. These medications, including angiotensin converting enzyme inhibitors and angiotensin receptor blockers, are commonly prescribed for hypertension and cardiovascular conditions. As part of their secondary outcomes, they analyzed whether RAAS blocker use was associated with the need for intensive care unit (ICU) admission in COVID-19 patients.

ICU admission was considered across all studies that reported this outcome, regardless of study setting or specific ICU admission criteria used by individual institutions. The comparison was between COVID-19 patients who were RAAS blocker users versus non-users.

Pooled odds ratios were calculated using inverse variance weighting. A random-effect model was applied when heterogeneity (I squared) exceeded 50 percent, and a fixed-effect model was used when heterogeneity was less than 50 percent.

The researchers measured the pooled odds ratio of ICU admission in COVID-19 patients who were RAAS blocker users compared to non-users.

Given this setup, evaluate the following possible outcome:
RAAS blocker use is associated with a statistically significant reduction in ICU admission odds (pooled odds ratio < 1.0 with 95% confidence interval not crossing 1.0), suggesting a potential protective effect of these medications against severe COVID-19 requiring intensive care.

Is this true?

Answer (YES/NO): NO